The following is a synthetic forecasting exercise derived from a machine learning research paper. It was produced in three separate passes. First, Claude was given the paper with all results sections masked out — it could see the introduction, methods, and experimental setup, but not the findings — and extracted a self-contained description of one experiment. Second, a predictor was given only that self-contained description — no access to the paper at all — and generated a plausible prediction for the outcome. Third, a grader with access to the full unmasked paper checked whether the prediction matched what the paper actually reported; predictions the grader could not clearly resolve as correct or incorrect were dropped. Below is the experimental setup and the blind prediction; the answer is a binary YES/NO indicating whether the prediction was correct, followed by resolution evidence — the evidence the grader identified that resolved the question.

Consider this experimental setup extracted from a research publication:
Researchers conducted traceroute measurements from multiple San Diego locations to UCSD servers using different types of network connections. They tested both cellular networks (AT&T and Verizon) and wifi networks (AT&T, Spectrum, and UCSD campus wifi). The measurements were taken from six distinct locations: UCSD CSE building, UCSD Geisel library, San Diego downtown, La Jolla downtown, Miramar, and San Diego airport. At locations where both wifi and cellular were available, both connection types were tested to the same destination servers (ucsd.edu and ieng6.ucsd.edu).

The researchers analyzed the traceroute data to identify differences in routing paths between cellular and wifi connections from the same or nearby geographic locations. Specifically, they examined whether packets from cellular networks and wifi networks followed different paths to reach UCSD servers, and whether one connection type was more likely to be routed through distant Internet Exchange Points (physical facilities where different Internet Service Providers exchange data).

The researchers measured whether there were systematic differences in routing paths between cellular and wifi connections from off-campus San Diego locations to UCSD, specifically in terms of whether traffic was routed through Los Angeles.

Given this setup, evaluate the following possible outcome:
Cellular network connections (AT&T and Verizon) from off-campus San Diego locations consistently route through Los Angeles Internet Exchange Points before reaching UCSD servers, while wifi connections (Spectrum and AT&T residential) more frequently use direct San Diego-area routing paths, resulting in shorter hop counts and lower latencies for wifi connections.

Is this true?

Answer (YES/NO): NO